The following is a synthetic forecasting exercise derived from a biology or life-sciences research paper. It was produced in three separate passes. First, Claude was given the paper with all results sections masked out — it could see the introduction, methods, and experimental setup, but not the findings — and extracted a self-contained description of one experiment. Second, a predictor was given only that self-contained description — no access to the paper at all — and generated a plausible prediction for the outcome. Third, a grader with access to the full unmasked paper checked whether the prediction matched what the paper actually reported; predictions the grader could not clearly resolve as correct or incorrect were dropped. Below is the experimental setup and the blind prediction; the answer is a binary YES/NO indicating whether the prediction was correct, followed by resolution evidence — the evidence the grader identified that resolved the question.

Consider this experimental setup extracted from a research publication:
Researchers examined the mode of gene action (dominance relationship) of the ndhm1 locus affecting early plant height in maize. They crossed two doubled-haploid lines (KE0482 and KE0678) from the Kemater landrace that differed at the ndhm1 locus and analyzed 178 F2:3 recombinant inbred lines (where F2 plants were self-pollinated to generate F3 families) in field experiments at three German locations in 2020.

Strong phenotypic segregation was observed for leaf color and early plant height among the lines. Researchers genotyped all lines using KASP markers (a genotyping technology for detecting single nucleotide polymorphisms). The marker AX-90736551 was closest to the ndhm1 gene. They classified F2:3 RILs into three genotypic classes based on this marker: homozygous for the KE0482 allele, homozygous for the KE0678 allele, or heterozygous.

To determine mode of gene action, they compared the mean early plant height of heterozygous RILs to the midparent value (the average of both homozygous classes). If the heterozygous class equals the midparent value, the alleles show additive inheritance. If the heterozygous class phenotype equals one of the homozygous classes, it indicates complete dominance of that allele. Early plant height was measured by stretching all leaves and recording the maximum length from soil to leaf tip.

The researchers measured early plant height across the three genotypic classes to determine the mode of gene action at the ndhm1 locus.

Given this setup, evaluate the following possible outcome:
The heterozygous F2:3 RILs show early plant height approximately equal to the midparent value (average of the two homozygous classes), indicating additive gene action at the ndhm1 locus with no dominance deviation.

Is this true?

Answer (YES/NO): NO